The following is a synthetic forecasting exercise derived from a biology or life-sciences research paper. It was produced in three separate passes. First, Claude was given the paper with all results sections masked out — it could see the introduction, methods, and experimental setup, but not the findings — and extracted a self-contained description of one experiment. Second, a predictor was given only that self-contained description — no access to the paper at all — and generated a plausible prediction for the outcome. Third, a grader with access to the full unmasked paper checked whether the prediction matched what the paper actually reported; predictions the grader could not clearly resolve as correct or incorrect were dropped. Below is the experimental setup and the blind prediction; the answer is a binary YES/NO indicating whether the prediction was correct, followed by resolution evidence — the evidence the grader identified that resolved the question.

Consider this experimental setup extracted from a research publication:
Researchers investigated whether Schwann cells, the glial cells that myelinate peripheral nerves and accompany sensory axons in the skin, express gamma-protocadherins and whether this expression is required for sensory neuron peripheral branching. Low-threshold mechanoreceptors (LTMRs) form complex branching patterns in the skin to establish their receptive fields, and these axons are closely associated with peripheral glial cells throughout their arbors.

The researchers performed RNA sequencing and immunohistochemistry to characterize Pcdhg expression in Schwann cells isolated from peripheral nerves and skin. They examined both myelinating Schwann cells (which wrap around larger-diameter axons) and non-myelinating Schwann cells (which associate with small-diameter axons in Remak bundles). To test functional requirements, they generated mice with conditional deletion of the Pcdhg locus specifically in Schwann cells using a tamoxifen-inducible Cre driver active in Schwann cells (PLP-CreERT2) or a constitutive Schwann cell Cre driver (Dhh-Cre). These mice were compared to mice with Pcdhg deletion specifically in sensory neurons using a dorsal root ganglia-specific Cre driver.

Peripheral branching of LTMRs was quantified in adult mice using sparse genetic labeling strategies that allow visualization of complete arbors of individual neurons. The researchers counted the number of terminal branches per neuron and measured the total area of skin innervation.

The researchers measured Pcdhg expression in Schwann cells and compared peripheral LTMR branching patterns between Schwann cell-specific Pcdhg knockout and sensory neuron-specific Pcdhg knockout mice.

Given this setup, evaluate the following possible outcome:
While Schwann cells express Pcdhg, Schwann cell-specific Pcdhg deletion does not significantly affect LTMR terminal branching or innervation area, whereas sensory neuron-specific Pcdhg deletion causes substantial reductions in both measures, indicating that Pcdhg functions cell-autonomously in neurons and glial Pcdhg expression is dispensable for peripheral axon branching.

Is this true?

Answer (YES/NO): NO